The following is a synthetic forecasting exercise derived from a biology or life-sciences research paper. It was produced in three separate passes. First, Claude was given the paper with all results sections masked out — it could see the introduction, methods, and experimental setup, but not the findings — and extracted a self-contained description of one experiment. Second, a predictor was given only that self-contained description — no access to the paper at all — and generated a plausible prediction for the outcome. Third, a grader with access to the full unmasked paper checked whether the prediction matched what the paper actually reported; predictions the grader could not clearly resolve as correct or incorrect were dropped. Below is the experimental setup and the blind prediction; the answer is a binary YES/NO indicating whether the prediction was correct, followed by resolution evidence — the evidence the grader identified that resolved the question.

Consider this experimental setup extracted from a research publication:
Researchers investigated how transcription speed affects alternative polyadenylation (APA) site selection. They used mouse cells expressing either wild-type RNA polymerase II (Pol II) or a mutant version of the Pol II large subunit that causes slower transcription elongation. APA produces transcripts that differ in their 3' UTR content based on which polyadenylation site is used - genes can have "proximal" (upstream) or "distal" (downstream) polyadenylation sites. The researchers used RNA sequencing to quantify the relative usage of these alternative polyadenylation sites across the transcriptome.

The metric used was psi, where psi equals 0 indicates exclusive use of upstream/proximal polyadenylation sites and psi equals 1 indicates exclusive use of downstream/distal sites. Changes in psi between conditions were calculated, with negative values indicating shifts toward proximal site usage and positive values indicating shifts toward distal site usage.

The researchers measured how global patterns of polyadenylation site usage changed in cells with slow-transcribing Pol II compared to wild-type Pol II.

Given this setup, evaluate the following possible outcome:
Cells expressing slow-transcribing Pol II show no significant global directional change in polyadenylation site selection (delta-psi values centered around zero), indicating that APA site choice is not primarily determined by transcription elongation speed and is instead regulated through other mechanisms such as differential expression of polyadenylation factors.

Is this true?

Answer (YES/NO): NO